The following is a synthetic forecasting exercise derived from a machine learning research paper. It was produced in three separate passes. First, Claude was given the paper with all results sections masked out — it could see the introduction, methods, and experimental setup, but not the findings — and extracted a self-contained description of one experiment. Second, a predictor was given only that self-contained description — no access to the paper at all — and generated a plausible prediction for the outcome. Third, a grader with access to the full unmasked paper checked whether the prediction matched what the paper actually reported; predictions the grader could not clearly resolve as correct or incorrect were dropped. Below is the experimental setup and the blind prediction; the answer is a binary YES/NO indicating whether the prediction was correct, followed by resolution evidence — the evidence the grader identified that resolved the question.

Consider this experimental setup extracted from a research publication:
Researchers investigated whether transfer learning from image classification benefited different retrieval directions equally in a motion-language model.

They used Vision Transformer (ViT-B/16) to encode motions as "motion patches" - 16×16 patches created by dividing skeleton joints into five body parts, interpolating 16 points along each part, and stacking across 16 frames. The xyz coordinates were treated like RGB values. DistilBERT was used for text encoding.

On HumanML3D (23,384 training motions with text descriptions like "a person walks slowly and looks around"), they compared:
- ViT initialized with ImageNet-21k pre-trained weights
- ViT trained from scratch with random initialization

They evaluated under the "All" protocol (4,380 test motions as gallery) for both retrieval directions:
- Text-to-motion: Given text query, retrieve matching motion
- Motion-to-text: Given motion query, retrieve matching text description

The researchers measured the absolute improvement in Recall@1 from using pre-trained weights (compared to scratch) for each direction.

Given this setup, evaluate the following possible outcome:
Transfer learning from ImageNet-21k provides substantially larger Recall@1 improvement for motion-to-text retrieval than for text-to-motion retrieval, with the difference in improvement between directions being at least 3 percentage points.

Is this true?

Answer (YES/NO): NO